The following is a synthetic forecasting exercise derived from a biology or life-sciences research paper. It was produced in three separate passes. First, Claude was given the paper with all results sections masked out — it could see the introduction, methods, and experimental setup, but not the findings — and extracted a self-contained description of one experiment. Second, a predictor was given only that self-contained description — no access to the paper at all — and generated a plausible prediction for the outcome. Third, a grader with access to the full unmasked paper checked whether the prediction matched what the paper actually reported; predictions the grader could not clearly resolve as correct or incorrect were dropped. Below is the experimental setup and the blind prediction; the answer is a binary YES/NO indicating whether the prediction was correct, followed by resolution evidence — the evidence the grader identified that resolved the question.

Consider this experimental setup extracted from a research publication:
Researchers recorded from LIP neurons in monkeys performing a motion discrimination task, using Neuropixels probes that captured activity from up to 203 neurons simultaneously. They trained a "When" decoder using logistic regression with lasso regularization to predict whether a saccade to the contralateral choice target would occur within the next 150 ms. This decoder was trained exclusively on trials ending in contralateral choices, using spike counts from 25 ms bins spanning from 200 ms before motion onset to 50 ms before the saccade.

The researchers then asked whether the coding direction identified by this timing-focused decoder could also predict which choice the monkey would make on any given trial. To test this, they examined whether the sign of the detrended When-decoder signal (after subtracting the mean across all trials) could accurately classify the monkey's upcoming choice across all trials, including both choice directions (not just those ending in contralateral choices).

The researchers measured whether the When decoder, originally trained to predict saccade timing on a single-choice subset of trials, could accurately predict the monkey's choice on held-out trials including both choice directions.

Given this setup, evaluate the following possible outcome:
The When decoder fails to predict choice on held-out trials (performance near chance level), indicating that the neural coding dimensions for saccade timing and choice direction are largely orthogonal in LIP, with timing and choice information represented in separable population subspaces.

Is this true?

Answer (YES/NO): NO